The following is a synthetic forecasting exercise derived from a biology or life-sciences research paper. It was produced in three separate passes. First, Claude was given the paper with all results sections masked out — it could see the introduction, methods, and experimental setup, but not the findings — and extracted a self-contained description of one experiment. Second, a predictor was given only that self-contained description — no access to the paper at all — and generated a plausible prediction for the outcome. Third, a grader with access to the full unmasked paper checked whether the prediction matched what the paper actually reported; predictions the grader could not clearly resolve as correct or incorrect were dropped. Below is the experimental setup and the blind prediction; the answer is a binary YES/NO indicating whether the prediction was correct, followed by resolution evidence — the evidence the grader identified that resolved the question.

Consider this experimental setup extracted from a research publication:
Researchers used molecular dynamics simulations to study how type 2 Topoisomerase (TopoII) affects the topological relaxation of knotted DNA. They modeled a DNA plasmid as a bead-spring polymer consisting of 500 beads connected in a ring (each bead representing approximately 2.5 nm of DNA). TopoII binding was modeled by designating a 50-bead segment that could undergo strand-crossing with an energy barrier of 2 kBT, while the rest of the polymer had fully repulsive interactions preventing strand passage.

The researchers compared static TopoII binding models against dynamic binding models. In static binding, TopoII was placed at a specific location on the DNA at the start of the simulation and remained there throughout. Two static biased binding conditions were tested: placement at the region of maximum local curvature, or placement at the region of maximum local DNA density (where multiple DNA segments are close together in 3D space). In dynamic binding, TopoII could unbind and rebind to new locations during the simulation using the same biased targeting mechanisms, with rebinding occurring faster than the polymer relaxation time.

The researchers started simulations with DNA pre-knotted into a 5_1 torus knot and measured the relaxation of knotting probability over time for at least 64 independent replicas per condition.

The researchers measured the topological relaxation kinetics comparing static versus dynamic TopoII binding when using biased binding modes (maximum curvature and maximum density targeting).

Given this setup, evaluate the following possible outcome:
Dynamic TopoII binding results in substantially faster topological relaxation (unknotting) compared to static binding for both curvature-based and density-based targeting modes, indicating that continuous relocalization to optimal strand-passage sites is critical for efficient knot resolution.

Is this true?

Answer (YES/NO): YES